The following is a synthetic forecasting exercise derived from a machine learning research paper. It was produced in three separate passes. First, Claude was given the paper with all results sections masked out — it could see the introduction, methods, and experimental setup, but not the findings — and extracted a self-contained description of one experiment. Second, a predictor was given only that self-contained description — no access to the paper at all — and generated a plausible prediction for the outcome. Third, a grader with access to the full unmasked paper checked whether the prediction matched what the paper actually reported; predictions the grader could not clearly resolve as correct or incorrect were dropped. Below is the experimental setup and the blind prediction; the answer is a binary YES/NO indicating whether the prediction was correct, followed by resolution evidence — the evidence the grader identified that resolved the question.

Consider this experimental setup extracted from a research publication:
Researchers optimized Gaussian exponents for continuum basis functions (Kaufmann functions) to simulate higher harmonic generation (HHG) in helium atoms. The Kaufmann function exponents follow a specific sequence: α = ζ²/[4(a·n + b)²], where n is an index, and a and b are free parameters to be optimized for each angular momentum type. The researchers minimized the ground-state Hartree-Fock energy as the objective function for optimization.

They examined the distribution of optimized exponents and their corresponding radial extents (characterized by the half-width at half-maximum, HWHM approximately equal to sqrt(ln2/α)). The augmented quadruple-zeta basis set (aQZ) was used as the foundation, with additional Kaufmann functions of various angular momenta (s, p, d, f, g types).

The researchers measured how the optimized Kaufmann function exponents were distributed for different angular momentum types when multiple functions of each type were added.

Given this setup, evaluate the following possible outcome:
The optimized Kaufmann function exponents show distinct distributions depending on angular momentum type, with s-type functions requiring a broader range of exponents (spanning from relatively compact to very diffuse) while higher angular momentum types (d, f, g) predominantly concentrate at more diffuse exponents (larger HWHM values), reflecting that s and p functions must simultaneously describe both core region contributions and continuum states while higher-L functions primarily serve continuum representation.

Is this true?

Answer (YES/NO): NO